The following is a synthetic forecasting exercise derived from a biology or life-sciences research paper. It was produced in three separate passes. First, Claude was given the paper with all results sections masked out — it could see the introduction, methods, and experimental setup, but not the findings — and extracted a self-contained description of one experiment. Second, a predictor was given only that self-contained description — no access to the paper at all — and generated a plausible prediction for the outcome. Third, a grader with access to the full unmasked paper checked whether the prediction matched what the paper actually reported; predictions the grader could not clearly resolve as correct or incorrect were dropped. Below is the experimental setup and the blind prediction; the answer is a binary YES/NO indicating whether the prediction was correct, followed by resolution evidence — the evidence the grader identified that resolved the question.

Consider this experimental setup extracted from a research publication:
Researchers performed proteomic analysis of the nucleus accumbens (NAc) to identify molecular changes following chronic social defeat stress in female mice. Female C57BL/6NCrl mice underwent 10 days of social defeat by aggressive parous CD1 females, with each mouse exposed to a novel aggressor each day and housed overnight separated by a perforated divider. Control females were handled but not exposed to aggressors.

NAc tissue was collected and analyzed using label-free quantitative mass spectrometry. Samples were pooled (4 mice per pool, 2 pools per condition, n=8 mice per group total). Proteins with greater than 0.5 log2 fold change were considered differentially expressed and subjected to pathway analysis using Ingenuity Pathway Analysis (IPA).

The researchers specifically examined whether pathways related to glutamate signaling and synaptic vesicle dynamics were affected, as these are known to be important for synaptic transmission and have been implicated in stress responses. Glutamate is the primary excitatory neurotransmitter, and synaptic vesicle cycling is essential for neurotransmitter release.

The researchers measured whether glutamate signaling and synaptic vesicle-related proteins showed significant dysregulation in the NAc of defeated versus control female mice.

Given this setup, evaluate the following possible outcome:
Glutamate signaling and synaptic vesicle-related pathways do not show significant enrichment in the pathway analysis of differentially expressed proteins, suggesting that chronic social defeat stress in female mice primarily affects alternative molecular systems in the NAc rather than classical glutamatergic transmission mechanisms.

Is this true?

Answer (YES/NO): NO